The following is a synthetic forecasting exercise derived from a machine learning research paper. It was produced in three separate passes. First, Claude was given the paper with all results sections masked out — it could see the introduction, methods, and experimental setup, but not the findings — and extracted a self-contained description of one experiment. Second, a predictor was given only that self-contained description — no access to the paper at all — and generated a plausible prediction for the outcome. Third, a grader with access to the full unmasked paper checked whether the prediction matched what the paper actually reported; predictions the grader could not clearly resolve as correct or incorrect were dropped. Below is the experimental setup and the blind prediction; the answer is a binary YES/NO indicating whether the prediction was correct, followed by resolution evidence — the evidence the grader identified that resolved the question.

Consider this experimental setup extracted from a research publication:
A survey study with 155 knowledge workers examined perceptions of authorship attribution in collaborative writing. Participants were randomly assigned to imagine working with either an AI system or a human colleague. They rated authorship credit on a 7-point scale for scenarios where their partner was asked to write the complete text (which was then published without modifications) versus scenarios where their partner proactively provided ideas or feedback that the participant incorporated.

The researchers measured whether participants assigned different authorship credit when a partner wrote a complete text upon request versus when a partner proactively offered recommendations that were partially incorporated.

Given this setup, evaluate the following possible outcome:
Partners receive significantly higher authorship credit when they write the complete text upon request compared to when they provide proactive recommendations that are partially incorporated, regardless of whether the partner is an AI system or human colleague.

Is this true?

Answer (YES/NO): YES